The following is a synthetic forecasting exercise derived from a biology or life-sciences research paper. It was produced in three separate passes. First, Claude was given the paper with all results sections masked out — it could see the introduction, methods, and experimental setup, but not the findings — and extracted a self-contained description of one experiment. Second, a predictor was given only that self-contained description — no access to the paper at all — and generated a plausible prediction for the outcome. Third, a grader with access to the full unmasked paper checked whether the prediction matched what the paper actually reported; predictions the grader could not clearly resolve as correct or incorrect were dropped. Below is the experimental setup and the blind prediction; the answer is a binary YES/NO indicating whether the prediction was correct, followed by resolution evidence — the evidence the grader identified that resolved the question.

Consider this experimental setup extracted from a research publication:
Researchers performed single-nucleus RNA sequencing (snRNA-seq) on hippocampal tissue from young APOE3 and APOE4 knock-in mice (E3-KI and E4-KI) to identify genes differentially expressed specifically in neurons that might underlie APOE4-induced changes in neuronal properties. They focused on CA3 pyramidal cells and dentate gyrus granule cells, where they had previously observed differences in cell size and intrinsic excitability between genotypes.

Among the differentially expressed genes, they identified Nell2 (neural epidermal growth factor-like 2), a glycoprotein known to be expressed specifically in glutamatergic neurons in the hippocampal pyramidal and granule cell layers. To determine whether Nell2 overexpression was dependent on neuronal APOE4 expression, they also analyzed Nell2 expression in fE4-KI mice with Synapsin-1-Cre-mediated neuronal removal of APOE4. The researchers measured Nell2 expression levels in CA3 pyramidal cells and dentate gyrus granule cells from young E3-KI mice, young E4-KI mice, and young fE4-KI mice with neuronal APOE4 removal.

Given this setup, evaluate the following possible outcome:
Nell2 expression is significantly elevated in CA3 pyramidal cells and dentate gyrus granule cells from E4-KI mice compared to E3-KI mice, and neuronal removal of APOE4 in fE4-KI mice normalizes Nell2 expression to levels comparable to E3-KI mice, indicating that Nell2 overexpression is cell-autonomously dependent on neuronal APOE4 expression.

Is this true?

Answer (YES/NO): YES